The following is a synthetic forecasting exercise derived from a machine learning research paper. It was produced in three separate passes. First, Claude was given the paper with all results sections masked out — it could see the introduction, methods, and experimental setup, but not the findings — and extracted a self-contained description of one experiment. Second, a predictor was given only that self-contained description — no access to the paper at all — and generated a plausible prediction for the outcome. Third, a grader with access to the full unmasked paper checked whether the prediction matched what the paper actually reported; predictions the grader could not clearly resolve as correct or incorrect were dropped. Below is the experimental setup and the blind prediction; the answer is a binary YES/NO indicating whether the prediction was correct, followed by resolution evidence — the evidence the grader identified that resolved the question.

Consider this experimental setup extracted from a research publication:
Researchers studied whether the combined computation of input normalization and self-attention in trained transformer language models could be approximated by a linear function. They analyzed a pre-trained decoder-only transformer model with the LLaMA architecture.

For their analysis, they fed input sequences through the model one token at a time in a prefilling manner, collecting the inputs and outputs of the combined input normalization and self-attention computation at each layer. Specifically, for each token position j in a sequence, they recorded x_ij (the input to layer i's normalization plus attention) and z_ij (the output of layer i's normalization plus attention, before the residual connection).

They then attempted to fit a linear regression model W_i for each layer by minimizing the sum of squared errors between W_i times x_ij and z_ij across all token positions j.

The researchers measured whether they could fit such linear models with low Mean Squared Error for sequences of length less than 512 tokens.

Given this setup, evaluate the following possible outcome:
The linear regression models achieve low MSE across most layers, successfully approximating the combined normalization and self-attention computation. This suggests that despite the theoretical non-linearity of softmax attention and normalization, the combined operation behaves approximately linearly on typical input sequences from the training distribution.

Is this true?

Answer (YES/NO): YES